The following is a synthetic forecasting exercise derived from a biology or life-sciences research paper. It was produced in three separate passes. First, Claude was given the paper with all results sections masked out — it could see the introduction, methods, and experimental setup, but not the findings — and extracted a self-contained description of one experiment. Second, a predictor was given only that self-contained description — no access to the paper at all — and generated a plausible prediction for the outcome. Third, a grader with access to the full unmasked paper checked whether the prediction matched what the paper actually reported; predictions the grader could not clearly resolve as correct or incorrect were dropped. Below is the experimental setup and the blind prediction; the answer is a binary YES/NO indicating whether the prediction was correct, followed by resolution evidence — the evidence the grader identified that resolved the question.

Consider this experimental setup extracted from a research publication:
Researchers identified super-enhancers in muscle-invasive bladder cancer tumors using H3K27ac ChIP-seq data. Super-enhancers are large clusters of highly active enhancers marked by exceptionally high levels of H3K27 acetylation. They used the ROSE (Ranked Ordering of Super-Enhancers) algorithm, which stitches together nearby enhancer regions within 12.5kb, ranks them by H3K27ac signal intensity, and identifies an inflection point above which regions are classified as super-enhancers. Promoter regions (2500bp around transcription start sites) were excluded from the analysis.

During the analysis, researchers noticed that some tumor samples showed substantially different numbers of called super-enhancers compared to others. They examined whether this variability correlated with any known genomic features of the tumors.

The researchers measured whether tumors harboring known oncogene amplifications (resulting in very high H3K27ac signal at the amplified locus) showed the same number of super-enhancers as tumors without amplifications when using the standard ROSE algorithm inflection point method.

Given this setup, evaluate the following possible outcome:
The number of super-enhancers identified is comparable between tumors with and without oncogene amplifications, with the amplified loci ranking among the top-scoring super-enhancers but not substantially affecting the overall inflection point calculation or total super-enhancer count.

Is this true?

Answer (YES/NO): NO